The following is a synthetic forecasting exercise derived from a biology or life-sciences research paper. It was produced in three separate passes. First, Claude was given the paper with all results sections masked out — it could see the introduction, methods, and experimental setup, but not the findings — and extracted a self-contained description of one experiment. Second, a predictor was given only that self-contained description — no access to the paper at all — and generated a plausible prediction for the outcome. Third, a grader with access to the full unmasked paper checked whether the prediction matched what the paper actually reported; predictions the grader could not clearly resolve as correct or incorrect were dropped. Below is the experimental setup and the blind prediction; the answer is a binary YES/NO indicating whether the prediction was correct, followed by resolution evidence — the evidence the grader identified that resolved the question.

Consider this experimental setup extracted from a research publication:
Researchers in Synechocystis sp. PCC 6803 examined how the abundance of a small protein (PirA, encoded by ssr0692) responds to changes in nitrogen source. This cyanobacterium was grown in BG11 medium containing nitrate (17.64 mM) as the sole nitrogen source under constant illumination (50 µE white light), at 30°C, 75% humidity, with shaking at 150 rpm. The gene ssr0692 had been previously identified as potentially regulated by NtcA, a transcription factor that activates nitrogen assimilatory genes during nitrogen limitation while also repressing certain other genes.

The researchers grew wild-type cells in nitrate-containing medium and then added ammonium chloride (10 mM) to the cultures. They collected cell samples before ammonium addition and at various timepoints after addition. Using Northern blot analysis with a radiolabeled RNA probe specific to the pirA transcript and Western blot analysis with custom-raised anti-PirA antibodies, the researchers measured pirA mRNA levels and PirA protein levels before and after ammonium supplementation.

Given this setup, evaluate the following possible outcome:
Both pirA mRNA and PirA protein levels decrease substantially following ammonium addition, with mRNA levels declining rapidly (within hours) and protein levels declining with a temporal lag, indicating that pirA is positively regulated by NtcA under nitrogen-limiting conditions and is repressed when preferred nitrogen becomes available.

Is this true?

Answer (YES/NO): NO